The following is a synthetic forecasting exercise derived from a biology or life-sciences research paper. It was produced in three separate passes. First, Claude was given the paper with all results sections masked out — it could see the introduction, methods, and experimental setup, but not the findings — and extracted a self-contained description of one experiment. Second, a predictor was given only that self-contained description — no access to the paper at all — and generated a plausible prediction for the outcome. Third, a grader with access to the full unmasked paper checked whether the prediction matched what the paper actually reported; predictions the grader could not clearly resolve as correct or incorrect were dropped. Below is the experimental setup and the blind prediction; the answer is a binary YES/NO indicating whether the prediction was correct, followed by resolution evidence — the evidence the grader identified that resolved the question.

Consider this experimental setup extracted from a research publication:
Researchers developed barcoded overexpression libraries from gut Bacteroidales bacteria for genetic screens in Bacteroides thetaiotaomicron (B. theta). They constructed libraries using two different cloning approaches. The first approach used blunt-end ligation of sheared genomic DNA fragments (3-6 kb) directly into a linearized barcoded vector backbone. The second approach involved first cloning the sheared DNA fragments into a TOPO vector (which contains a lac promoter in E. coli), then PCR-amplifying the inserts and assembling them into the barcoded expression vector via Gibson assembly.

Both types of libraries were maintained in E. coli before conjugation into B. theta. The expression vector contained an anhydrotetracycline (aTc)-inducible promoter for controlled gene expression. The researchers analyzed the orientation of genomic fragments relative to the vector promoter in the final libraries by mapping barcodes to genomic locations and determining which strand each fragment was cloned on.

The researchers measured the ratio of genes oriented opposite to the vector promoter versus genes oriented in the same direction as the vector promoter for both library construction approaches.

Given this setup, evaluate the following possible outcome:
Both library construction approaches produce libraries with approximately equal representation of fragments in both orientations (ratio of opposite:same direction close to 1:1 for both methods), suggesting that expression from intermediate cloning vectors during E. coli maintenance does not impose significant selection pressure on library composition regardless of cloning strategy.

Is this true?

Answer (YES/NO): NO